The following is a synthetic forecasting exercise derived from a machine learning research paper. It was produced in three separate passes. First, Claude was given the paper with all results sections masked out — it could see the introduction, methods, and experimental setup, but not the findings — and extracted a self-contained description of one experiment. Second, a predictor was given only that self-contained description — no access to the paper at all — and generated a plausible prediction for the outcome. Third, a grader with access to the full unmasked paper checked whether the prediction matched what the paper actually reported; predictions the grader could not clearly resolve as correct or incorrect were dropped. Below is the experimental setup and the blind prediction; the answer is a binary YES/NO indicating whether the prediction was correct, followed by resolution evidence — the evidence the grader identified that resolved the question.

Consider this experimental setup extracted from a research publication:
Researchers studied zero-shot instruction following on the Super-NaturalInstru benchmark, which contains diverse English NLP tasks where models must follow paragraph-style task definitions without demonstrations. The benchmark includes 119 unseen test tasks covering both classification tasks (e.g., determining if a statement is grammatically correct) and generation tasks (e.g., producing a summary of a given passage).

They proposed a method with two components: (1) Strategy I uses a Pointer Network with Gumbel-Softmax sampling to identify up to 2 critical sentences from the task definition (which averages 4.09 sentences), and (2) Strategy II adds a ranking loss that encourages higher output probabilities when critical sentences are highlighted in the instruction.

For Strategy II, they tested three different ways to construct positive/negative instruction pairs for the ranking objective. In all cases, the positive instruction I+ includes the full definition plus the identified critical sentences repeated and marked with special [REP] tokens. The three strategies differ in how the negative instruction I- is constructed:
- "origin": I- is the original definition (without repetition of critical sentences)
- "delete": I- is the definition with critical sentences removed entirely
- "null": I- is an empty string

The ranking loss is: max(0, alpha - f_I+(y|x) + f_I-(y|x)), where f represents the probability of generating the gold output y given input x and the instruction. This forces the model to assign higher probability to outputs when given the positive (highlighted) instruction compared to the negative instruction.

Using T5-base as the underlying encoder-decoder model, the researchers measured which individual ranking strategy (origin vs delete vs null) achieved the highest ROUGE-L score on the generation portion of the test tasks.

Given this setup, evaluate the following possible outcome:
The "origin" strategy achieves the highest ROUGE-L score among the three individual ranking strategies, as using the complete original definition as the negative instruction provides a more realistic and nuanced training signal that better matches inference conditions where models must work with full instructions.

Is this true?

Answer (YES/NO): NO